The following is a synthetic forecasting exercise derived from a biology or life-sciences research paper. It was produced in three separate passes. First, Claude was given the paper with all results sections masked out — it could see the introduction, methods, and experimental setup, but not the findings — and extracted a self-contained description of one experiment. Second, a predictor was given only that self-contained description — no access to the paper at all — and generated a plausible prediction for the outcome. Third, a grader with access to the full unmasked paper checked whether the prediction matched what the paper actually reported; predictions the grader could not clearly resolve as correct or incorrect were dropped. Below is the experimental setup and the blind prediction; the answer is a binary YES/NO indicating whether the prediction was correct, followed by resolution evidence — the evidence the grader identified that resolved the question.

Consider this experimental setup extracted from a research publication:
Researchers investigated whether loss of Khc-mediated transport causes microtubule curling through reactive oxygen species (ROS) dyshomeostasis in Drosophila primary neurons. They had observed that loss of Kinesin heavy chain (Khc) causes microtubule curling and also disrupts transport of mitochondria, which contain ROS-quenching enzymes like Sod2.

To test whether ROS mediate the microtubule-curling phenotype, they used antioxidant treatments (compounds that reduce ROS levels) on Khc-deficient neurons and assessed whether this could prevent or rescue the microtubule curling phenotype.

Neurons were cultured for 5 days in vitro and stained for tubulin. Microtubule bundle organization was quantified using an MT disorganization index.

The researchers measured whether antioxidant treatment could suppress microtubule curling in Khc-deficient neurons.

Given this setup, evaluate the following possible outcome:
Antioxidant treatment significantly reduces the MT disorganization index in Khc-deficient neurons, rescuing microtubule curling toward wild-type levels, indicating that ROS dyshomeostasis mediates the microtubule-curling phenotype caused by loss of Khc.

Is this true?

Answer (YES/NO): YES